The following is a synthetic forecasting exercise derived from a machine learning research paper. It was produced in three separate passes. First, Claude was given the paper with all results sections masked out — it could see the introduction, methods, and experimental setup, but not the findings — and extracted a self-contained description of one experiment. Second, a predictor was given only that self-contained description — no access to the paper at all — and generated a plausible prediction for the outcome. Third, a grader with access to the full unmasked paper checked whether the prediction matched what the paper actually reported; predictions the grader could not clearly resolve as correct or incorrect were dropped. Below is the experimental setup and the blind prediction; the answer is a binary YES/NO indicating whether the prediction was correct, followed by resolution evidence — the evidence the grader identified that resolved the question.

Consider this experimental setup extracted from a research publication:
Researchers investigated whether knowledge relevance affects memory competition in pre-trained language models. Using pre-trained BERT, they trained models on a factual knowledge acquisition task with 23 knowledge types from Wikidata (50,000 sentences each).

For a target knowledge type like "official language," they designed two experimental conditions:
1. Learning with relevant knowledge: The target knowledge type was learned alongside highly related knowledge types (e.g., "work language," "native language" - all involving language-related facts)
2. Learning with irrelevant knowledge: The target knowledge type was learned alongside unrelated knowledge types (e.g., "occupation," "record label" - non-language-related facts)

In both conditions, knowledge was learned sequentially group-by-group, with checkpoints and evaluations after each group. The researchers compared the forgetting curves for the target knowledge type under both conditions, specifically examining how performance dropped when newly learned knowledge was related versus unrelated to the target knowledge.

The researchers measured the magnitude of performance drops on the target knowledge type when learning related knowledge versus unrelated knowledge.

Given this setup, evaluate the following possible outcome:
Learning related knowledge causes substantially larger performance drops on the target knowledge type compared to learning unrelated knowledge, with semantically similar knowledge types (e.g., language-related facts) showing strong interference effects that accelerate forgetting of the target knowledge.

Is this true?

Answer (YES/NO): YES